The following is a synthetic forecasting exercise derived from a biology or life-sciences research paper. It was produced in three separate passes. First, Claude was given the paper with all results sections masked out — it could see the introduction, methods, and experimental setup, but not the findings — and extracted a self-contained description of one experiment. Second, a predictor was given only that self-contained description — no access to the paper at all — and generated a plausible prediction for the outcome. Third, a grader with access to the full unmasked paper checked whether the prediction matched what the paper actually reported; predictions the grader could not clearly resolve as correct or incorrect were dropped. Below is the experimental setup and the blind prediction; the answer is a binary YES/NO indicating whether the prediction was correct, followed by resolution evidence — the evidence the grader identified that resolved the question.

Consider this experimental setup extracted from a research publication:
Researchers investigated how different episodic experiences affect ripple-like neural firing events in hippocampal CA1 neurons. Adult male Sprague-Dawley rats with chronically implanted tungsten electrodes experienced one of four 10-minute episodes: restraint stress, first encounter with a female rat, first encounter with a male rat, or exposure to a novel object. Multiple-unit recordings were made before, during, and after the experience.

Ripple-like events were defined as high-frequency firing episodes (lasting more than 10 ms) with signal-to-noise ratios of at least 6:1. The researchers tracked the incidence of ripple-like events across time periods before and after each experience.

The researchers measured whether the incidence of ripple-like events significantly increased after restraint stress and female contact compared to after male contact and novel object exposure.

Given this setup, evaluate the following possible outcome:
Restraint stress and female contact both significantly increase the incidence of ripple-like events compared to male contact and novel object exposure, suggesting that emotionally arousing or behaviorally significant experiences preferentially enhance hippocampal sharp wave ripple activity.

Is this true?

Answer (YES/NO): NO